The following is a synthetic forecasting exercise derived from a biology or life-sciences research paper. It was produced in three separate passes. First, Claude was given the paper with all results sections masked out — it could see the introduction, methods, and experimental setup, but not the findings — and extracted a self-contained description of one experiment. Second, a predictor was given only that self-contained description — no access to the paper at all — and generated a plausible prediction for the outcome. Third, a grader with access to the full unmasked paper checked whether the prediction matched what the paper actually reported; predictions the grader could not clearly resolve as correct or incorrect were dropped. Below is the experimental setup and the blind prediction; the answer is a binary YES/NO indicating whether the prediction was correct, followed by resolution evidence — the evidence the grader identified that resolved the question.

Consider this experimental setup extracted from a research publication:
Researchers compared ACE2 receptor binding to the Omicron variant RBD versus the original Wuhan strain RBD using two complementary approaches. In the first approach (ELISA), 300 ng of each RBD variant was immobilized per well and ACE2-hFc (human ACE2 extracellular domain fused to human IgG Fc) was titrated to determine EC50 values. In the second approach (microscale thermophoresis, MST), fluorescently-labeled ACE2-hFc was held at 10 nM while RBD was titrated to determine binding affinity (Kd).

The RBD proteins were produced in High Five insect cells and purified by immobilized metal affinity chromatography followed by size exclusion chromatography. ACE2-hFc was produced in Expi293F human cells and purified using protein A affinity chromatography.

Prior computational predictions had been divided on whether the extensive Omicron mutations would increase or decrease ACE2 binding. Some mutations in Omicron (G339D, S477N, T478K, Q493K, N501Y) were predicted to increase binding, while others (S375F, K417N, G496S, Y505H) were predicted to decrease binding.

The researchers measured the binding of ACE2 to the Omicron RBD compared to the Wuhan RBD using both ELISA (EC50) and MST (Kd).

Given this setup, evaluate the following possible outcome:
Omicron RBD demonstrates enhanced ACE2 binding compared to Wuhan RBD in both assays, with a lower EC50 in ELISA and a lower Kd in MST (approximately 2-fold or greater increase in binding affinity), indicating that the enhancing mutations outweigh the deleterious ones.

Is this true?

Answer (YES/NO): NO